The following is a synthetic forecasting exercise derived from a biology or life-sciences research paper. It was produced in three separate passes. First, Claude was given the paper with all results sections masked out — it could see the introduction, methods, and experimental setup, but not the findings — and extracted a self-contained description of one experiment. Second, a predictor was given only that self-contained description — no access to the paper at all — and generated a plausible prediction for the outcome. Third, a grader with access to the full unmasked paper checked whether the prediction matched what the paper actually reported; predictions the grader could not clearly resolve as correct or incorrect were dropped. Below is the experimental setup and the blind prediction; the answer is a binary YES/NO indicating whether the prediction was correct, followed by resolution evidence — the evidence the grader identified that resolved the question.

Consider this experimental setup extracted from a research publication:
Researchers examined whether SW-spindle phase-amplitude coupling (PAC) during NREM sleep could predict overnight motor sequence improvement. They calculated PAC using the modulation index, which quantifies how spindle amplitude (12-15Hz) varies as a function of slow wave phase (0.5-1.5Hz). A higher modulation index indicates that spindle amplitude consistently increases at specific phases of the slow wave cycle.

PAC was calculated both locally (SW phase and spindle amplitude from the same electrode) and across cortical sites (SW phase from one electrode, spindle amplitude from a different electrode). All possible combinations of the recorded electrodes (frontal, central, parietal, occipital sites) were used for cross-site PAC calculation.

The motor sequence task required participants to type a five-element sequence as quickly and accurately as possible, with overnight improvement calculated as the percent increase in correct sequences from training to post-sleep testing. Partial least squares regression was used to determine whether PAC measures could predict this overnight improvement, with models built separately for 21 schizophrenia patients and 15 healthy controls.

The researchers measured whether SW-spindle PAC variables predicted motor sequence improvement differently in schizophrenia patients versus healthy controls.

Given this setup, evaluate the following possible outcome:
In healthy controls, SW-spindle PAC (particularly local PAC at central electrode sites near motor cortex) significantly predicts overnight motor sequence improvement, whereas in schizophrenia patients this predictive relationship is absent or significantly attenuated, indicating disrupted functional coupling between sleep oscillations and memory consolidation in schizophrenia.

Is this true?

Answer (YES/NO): NO